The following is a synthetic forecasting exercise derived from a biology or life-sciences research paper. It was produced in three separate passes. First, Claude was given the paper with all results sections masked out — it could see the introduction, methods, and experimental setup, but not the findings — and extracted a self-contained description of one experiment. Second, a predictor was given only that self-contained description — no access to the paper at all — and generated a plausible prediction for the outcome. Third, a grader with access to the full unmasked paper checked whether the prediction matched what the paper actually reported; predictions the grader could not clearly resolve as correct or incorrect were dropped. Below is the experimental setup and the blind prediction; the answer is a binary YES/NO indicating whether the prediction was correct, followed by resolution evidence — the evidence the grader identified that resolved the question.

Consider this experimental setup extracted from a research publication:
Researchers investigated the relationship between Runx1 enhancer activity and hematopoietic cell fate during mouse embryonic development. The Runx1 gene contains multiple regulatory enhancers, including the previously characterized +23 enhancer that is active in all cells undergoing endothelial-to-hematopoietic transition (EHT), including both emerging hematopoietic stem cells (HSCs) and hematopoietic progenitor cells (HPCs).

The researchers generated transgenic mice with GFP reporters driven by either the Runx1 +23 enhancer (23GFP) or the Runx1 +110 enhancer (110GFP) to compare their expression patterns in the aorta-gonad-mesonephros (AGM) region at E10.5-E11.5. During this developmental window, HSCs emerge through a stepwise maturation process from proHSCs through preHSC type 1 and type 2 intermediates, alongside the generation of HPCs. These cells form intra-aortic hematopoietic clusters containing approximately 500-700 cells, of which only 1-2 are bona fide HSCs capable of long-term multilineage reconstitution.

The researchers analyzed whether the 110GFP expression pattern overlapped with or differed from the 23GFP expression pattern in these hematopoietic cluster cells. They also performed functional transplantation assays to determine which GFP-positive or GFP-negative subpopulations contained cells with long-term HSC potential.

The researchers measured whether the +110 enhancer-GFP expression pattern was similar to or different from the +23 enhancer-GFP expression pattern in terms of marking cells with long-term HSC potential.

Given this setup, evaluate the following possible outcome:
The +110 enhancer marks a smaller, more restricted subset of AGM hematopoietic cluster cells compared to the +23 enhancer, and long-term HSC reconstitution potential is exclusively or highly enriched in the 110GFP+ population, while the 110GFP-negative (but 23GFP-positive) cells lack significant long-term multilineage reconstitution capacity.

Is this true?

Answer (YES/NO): NO